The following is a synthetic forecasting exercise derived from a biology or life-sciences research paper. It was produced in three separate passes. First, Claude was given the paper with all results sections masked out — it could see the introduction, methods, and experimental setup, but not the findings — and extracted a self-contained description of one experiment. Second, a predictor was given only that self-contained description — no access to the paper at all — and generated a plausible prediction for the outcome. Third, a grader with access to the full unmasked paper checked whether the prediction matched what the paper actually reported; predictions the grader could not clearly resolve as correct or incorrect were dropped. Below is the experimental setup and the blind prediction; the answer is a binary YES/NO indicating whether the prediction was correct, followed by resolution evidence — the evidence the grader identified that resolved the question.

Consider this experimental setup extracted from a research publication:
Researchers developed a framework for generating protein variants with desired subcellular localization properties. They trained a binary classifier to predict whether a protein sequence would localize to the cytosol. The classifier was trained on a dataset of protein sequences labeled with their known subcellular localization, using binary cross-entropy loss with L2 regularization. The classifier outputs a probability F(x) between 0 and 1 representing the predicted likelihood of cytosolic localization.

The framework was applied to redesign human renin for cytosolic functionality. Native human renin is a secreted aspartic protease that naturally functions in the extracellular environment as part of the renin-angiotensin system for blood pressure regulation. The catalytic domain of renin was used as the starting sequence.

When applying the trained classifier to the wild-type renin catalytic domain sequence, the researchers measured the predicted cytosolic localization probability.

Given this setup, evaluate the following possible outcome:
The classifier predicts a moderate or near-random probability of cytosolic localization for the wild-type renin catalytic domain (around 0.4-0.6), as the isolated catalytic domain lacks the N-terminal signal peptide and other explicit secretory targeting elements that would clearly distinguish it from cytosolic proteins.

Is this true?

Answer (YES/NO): NO